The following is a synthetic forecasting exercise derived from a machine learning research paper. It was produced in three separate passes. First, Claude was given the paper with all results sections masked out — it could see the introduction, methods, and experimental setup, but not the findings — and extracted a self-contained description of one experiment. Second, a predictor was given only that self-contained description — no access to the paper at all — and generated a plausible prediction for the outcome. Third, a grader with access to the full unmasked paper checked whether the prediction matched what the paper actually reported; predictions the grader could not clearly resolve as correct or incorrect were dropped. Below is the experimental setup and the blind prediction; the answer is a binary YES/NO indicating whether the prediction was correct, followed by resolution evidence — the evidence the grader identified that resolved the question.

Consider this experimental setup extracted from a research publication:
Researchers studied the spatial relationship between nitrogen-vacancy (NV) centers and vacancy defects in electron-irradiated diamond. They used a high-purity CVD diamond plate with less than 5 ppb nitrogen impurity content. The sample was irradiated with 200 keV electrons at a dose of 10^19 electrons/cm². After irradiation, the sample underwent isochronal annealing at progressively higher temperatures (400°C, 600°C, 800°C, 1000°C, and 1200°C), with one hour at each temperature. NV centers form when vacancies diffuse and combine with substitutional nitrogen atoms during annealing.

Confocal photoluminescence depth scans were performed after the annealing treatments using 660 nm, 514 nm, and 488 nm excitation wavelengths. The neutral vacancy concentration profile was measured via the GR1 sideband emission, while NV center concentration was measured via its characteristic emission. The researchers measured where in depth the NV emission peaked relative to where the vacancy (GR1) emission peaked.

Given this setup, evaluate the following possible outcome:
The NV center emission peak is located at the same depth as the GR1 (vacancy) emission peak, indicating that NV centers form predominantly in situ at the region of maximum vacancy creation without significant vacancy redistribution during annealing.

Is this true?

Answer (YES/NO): NO